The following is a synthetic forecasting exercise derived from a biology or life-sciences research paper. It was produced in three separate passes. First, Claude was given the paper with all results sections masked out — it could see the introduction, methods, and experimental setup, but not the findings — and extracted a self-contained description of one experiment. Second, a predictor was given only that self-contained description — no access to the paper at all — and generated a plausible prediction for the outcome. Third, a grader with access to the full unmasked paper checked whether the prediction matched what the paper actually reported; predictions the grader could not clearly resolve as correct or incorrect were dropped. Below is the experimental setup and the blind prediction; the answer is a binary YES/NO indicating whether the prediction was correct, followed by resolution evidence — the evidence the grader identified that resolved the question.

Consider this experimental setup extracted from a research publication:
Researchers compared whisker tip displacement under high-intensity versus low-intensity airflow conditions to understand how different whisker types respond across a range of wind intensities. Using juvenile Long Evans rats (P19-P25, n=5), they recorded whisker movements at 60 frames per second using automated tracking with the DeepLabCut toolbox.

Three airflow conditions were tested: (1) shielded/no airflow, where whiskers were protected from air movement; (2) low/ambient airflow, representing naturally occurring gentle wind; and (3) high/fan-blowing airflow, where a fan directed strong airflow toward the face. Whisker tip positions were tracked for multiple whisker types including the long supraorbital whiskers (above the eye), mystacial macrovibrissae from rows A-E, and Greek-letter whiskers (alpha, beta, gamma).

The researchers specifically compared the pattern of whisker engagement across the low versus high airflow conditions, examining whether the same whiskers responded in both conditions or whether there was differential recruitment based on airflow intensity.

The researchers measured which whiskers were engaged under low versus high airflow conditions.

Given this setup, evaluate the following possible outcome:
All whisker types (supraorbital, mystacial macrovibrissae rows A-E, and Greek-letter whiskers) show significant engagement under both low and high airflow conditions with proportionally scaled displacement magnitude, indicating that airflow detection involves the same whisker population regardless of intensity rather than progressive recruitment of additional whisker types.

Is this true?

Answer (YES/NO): NO